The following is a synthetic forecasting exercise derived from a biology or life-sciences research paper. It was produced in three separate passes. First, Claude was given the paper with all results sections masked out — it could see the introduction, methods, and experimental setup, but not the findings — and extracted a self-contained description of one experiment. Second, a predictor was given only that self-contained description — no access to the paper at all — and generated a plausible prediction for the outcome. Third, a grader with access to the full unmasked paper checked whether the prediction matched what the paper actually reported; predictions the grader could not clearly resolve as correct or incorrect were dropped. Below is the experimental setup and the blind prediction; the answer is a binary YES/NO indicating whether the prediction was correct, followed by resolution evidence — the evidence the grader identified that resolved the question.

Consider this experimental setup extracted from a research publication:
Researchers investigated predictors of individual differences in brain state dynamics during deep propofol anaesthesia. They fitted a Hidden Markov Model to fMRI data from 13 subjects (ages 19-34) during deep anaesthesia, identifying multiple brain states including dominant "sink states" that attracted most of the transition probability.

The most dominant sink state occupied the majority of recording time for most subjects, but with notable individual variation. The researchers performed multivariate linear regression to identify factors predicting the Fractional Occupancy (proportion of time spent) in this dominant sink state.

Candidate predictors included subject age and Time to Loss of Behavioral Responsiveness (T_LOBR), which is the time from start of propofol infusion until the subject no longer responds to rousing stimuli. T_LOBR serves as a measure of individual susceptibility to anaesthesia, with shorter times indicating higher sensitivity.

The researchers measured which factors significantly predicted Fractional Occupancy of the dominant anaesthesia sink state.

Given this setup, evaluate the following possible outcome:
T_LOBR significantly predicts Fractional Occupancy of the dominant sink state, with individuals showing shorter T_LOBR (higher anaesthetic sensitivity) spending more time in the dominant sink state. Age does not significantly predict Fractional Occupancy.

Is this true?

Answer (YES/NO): NO